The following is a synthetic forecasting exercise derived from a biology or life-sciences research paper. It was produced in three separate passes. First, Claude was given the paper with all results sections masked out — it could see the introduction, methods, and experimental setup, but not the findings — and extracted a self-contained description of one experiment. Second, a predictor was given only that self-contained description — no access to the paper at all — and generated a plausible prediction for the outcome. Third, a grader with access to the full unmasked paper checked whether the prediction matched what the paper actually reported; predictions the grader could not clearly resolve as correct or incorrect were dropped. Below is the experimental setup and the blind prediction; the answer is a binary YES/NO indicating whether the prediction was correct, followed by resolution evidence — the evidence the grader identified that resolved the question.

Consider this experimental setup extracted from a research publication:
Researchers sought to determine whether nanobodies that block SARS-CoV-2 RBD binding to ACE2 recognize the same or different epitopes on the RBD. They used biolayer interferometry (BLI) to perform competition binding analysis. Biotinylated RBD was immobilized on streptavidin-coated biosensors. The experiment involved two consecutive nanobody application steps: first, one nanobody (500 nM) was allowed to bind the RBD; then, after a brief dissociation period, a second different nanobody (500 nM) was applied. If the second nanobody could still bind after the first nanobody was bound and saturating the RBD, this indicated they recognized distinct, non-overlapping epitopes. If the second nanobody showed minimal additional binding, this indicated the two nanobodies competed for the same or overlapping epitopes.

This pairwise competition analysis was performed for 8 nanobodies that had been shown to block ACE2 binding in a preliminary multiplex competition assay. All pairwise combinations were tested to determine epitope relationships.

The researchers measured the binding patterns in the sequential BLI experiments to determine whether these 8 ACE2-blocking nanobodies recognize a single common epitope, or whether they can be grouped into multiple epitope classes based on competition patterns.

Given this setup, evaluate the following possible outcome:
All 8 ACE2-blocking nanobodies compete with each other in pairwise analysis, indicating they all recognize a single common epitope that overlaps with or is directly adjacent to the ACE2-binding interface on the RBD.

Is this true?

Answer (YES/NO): NO